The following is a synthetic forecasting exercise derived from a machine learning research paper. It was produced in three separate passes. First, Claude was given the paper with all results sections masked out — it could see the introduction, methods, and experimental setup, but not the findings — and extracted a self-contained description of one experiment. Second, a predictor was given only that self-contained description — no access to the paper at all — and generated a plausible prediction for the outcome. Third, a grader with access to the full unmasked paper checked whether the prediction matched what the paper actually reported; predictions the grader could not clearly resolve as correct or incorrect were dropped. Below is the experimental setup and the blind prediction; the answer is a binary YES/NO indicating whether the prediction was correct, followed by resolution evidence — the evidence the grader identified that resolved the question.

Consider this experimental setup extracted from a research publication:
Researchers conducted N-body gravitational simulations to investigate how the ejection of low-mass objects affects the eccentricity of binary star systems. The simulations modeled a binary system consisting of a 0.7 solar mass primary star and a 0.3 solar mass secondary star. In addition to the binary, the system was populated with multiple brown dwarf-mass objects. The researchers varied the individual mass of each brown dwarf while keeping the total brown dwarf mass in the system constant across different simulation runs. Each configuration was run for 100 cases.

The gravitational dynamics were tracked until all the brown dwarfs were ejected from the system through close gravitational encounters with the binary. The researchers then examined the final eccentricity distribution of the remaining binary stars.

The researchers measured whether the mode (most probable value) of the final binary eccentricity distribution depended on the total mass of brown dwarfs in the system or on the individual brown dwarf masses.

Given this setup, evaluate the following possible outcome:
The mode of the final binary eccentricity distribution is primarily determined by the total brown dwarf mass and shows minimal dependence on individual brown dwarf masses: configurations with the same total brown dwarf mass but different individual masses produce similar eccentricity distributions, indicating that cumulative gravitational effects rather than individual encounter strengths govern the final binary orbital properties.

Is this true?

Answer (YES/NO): NO